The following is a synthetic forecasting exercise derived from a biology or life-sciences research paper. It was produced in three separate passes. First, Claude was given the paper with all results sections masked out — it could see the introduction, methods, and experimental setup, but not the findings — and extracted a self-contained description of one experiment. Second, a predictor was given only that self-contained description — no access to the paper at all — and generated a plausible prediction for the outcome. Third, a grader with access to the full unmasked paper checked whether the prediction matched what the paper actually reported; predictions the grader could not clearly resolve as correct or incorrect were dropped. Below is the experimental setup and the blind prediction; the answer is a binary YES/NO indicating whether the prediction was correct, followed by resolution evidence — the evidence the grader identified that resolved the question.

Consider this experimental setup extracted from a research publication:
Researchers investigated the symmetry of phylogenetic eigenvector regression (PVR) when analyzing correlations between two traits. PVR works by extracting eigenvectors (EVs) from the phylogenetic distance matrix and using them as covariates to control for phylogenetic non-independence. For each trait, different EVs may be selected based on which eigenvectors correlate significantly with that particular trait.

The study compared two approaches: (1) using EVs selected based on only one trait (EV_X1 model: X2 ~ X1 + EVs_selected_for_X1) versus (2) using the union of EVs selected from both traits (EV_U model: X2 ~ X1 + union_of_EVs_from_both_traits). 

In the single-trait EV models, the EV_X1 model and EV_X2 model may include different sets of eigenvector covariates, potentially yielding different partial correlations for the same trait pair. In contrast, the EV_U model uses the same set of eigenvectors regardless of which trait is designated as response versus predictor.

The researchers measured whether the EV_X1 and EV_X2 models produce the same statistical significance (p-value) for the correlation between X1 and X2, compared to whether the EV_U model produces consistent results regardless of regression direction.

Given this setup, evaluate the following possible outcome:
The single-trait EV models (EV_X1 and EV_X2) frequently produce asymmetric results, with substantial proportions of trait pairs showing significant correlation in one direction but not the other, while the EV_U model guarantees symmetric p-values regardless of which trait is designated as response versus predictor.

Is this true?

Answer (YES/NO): NO